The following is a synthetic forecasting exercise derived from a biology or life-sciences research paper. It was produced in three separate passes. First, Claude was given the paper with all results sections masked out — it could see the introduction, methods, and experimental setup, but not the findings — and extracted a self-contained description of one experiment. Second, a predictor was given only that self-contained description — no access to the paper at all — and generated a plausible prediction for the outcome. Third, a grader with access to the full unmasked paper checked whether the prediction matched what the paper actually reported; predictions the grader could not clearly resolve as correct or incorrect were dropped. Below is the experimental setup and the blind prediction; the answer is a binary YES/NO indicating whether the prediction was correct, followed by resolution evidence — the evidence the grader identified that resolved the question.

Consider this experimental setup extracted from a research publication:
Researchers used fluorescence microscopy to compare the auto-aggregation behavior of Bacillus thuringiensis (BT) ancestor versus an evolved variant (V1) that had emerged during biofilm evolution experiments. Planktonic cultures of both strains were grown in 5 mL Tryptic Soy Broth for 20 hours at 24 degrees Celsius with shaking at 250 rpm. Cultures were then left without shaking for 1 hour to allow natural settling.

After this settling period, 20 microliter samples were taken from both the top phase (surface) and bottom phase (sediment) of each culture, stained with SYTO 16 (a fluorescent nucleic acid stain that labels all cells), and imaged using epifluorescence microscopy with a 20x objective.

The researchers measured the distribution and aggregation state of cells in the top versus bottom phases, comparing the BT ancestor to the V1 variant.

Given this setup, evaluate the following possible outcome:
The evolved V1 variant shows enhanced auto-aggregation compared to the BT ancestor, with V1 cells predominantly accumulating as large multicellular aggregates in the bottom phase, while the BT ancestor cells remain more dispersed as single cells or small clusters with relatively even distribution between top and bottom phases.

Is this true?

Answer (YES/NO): NO